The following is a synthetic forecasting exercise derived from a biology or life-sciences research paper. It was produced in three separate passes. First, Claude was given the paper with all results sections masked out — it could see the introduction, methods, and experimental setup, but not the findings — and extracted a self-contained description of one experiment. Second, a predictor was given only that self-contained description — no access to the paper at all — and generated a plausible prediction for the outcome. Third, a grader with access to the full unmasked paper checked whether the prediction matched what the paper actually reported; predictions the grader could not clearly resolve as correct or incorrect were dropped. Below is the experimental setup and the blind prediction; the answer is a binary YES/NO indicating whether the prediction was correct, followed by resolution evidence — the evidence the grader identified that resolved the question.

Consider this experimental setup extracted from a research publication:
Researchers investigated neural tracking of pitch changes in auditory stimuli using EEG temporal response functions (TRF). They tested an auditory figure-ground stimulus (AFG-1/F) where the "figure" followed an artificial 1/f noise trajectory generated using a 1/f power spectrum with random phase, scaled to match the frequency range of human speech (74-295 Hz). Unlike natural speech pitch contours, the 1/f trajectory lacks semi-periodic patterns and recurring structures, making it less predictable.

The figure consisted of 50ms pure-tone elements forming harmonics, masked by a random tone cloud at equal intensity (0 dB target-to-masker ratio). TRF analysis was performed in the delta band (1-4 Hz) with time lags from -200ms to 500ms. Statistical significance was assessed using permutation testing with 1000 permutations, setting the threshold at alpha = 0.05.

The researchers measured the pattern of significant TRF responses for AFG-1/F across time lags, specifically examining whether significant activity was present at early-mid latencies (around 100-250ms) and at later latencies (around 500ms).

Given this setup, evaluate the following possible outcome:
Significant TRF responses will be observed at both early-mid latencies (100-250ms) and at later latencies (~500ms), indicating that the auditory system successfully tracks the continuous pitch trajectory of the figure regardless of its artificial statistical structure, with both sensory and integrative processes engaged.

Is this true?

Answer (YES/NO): YES